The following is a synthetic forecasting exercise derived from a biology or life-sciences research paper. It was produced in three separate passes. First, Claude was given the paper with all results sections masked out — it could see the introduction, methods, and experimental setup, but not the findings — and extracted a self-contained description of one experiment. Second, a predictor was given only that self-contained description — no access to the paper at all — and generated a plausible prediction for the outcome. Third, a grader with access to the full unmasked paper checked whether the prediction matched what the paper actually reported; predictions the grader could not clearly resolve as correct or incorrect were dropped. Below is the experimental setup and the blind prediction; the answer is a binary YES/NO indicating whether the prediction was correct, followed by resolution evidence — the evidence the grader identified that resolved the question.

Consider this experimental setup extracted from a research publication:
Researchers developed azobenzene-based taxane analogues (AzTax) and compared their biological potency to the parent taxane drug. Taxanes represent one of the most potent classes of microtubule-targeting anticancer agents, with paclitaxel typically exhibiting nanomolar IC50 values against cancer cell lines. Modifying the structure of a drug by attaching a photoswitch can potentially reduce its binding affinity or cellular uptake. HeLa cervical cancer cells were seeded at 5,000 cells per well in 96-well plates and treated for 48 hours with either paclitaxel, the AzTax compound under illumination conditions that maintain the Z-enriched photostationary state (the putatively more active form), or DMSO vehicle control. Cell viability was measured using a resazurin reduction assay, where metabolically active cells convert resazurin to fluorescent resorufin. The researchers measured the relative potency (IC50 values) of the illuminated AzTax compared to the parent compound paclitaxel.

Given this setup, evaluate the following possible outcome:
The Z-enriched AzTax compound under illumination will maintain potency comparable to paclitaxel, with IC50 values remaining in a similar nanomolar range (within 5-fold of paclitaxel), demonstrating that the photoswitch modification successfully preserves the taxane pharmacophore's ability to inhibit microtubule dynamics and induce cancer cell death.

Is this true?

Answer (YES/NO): NO